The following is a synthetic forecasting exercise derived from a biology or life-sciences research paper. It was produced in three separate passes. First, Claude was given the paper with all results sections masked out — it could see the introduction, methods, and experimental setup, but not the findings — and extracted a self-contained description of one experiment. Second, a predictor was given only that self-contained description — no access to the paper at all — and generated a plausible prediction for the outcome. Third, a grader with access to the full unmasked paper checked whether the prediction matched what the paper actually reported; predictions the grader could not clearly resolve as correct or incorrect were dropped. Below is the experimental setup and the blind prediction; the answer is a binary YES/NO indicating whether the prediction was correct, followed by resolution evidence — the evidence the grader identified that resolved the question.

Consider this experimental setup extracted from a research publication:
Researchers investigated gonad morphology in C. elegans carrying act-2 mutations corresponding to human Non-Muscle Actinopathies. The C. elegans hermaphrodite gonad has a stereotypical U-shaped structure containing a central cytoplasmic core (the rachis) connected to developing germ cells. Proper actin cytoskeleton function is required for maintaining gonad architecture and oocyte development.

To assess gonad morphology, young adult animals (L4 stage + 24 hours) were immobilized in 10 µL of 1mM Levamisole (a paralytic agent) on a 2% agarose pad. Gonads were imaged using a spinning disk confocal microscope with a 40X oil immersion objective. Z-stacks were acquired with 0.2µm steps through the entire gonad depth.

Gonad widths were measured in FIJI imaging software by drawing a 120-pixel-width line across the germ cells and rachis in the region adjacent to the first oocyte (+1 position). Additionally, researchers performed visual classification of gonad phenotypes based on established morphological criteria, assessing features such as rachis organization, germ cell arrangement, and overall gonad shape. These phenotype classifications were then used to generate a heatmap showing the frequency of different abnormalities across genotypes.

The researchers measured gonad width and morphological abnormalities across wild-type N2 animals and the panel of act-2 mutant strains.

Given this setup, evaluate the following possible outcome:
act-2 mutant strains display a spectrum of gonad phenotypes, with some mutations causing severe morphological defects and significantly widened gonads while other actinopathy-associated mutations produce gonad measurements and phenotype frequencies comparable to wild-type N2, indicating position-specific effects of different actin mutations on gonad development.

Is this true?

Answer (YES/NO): NO